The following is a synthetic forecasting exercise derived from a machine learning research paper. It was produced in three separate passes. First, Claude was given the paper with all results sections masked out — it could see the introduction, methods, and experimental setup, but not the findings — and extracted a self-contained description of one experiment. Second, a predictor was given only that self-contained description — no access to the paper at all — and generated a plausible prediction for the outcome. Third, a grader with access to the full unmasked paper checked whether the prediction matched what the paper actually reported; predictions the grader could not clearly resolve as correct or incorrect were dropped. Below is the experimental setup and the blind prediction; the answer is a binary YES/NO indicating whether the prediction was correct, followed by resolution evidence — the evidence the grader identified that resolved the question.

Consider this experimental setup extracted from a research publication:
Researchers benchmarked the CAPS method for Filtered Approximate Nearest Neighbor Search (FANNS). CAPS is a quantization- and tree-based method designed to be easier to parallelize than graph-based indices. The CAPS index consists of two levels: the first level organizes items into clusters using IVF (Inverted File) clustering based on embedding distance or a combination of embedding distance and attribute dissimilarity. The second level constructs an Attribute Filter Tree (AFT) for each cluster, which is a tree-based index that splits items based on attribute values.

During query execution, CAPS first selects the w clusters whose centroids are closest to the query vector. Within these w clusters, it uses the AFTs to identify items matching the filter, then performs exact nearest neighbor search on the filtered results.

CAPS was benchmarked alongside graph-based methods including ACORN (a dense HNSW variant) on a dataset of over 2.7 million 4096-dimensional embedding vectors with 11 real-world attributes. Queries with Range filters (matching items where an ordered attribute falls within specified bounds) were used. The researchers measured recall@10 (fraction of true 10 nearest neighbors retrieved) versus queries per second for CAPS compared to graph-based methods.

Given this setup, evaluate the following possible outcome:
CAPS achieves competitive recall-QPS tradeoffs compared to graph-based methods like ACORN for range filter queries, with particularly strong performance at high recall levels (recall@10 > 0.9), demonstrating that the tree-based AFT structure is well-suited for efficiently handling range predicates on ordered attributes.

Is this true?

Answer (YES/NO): NO